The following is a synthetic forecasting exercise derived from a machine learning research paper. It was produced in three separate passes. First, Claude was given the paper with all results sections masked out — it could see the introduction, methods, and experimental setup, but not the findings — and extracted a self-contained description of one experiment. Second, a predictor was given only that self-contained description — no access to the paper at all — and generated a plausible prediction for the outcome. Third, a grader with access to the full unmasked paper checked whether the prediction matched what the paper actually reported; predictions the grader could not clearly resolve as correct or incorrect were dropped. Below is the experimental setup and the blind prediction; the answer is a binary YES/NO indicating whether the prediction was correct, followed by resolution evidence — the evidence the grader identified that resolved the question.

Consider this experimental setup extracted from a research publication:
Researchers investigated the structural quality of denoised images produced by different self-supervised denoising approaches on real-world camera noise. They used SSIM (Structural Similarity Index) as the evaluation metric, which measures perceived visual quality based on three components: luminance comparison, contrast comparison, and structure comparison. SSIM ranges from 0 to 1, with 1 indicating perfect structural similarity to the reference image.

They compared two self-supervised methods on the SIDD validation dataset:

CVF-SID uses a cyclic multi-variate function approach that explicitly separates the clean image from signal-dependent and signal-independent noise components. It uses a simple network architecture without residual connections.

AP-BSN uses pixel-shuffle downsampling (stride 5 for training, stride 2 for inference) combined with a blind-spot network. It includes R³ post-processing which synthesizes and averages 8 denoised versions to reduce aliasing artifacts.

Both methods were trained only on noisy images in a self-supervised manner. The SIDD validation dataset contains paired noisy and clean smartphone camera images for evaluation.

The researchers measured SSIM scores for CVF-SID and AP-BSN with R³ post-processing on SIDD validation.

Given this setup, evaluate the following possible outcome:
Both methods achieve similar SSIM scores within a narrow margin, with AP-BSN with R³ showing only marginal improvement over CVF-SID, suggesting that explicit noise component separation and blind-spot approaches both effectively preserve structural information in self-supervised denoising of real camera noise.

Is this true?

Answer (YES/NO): NO